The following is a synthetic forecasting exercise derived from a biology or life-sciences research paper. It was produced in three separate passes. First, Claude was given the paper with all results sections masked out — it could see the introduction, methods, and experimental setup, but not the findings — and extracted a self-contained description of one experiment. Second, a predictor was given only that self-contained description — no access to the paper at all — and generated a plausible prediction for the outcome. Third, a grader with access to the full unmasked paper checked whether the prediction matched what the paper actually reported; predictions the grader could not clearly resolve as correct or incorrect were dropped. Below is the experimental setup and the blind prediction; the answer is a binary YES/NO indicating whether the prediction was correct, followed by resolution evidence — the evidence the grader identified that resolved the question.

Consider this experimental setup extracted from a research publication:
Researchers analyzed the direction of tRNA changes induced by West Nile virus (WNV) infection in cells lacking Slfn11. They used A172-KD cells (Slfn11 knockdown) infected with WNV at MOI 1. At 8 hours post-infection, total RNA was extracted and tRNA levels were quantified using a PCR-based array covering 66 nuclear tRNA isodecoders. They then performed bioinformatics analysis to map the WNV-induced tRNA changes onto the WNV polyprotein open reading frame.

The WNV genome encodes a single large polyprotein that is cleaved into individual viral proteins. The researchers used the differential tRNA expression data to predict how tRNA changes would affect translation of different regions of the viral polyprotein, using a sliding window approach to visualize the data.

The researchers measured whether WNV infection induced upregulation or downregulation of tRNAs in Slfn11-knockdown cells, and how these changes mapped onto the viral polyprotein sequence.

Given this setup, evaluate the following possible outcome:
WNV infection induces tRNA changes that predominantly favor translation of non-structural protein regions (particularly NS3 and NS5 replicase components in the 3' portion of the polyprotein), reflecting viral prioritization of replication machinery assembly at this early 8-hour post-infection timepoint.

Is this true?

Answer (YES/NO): NO